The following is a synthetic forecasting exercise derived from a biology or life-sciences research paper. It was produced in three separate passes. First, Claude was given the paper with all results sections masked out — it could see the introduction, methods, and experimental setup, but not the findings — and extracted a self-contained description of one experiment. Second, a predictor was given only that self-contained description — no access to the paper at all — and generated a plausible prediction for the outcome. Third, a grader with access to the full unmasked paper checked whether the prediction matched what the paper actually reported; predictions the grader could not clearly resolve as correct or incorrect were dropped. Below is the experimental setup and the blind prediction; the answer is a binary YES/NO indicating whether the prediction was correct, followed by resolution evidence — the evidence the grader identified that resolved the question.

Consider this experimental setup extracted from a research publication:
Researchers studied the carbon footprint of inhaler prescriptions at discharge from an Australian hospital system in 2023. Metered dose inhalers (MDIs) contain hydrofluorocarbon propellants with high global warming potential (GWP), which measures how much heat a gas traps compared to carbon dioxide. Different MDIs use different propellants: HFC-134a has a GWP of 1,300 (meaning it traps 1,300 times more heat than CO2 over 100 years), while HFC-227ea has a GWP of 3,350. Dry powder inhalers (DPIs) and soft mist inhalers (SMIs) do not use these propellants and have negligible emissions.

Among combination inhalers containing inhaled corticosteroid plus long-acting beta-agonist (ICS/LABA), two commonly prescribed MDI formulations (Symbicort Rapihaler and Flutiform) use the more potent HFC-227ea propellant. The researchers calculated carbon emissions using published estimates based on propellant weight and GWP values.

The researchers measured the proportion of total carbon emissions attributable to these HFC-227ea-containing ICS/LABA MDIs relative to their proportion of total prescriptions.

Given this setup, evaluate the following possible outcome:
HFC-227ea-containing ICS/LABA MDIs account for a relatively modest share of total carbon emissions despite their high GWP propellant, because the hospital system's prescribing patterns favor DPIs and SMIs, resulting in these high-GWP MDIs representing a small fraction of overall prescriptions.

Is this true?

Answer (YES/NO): NO